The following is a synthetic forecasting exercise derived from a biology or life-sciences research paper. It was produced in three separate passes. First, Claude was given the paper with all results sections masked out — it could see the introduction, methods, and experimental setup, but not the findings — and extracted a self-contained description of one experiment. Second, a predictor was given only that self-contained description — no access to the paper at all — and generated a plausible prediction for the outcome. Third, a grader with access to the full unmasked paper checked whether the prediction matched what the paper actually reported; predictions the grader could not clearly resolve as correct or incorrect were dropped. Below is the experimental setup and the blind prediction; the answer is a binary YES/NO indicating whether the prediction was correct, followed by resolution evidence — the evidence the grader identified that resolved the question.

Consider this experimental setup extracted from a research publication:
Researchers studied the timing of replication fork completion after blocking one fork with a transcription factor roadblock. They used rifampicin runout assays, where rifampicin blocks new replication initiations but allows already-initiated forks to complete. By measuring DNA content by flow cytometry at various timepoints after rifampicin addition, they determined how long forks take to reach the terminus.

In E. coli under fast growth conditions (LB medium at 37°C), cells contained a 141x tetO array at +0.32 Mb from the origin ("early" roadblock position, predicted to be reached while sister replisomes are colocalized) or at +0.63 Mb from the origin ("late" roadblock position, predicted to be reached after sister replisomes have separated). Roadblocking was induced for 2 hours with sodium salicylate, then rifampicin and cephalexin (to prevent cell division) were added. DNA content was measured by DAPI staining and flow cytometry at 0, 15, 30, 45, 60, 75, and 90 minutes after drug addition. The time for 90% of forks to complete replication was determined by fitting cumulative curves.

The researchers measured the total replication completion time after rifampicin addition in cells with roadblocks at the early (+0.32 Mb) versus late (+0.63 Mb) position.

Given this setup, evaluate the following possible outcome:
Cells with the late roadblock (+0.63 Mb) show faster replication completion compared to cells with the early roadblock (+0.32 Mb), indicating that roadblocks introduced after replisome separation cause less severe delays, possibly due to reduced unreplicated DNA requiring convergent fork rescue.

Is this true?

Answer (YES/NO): YES